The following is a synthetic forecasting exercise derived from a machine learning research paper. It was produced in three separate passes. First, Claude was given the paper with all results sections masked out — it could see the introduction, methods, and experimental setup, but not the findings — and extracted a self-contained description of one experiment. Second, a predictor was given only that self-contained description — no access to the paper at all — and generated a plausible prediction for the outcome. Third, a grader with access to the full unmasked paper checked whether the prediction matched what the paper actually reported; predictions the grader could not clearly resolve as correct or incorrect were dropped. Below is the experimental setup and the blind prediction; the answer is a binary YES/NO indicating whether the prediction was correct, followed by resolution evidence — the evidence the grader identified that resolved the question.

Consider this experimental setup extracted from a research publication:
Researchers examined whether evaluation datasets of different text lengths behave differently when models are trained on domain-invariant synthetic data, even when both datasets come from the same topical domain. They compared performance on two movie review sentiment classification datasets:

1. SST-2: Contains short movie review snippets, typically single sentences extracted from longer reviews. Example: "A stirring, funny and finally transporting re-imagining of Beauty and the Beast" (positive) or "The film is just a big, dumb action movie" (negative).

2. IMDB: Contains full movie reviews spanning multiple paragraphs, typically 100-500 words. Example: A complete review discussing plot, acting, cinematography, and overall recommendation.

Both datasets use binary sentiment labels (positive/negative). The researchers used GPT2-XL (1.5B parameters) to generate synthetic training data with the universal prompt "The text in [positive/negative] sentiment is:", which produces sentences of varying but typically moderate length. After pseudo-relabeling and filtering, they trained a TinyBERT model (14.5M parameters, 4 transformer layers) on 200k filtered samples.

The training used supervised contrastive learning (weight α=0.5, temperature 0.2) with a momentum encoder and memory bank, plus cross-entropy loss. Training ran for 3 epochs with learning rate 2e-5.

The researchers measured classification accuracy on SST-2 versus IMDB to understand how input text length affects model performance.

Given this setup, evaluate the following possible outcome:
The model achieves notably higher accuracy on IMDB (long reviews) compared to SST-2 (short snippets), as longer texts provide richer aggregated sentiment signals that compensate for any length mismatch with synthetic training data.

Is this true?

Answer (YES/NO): NO